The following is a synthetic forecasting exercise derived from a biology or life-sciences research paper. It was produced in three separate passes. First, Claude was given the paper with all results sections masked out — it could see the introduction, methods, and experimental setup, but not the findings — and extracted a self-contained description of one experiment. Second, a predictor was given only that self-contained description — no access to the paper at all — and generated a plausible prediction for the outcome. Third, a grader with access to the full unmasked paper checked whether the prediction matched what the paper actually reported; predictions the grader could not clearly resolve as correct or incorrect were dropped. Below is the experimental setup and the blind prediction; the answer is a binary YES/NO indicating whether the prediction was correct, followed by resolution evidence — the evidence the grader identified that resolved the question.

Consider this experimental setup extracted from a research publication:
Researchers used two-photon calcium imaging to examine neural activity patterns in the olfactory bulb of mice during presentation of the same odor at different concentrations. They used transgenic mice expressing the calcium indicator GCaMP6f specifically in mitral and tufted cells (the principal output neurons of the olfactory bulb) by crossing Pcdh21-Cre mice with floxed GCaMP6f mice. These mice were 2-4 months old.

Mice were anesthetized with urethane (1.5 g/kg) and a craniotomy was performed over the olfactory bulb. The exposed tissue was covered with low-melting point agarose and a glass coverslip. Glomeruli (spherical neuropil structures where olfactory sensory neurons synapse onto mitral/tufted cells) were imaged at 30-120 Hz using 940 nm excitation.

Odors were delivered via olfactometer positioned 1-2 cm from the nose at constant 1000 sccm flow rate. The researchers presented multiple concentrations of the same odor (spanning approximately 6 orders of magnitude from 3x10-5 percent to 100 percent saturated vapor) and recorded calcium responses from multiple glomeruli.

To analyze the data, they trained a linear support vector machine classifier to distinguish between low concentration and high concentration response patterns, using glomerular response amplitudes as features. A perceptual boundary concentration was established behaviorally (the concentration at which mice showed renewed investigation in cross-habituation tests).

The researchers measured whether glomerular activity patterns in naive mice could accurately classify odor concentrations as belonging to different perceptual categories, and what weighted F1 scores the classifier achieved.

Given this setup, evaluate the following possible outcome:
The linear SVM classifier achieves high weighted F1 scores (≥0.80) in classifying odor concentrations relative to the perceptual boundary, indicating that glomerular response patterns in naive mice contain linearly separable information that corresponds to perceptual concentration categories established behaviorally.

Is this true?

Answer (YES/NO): YES